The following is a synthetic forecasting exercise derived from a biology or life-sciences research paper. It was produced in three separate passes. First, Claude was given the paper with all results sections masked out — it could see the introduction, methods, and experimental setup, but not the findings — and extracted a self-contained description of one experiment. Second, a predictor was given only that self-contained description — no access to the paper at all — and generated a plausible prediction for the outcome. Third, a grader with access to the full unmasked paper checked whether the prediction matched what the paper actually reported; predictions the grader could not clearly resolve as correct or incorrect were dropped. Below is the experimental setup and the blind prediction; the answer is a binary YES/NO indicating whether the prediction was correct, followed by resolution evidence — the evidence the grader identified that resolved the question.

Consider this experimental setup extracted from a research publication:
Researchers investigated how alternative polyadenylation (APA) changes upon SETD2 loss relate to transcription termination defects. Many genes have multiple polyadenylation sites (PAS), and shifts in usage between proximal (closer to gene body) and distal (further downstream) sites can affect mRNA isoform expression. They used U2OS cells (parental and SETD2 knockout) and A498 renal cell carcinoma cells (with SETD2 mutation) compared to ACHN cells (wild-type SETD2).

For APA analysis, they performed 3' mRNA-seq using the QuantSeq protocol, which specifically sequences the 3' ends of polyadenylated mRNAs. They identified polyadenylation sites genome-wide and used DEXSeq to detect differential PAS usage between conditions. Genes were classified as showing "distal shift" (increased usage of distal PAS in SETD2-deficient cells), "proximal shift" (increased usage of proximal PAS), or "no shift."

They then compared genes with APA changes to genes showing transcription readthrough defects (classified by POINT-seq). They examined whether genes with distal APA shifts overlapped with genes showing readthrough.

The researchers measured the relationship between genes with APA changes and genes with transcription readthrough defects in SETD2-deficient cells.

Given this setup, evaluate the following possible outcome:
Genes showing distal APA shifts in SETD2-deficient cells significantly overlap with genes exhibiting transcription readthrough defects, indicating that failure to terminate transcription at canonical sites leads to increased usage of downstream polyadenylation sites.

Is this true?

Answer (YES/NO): NO